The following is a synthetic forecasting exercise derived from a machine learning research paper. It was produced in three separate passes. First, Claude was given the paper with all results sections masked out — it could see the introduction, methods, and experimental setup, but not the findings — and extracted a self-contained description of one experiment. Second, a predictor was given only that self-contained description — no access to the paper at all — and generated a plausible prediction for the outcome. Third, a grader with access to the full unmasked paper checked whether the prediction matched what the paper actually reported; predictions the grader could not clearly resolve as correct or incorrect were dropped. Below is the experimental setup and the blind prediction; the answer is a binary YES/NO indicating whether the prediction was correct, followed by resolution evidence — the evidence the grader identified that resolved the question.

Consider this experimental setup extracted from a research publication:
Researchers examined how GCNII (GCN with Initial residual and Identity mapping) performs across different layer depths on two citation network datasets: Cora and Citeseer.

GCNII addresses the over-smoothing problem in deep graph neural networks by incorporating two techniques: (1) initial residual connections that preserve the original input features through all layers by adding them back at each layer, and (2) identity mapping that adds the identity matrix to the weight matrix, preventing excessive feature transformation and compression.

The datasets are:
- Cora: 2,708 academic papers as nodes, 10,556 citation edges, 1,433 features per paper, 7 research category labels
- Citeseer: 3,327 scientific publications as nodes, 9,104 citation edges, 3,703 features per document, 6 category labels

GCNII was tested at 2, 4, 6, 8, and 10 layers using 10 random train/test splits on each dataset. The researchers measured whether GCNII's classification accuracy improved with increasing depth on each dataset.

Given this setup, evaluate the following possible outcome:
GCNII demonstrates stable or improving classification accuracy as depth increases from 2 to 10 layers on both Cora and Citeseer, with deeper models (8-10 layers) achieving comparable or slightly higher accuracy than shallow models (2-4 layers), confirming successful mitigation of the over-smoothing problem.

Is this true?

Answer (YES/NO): YES